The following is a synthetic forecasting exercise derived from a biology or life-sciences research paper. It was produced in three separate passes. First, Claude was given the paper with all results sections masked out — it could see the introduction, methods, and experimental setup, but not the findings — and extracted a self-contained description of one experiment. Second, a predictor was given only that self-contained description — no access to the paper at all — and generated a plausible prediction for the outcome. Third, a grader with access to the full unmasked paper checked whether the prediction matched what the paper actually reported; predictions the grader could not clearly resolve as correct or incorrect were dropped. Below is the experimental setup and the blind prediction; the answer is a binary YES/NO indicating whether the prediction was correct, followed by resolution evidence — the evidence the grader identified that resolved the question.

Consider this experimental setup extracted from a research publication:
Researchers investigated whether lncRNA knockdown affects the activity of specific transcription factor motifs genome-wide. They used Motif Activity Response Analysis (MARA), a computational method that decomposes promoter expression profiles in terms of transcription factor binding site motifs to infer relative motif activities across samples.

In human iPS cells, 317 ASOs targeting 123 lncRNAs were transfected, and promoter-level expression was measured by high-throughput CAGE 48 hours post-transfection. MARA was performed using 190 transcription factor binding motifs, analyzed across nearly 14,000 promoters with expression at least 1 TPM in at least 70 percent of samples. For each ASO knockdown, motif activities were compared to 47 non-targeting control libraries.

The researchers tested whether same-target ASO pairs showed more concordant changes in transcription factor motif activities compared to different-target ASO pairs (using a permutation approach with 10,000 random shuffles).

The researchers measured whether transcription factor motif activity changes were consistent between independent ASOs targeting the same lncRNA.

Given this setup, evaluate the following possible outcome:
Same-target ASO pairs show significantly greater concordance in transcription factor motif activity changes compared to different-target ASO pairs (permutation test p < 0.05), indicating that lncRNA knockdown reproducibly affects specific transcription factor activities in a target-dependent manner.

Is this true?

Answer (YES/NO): YES